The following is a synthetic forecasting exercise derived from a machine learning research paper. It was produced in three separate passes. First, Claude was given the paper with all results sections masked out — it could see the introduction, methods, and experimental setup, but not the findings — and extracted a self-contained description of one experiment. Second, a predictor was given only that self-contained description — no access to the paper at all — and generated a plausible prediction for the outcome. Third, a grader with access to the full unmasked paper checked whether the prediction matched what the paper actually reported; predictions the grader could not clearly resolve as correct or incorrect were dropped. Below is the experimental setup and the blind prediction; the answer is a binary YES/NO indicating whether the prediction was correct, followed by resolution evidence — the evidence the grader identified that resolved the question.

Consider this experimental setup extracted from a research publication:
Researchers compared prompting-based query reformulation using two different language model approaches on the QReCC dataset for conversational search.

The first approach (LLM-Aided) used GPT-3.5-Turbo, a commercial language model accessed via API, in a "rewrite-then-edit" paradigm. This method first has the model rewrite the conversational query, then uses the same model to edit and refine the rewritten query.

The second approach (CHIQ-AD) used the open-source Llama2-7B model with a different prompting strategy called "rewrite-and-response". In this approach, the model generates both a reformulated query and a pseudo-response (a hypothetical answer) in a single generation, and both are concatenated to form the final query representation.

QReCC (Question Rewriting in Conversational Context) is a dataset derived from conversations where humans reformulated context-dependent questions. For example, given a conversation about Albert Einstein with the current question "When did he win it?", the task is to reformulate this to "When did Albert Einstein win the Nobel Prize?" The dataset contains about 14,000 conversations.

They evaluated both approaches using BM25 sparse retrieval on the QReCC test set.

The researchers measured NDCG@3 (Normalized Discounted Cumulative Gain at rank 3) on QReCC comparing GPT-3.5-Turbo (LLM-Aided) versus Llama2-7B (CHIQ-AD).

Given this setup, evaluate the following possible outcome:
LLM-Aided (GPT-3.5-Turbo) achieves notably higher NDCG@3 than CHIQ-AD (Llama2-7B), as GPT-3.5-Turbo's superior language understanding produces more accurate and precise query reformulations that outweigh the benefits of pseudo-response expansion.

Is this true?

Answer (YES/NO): NO